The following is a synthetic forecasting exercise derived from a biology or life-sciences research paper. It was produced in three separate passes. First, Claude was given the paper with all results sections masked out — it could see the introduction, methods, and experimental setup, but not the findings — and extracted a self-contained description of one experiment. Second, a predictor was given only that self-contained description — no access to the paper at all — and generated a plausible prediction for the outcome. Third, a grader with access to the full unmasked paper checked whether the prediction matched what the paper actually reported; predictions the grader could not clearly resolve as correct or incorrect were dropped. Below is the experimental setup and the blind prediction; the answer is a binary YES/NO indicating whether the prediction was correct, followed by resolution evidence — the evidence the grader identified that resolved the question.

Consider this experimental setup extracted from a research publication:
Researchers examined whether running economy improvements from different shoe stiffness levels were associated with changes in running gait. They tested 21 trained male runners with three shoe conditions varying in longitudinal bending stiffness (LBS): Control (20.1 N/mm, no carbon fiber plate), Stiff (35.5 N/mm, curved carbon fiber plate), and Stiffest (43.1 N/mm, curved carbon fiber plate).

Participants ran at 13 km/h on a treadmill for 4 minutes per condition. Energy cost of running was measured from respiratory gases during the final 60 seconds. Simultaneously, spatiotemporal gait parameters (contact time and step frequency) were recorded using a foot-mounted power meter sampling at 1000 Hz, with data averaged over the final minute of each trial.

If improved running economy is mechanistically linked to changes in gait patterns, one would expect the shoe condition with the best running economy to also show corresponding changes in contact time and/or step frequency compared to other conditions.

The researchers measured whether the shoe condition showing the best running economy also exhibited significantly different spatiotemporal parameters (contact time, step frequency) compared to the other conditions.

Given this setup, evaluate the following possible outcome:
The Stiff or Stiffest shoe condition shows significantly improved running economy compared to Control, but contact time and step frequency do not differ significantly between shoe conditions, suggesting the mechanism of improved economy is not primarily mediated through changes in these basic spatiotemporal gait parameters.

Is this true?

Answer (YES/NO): YES